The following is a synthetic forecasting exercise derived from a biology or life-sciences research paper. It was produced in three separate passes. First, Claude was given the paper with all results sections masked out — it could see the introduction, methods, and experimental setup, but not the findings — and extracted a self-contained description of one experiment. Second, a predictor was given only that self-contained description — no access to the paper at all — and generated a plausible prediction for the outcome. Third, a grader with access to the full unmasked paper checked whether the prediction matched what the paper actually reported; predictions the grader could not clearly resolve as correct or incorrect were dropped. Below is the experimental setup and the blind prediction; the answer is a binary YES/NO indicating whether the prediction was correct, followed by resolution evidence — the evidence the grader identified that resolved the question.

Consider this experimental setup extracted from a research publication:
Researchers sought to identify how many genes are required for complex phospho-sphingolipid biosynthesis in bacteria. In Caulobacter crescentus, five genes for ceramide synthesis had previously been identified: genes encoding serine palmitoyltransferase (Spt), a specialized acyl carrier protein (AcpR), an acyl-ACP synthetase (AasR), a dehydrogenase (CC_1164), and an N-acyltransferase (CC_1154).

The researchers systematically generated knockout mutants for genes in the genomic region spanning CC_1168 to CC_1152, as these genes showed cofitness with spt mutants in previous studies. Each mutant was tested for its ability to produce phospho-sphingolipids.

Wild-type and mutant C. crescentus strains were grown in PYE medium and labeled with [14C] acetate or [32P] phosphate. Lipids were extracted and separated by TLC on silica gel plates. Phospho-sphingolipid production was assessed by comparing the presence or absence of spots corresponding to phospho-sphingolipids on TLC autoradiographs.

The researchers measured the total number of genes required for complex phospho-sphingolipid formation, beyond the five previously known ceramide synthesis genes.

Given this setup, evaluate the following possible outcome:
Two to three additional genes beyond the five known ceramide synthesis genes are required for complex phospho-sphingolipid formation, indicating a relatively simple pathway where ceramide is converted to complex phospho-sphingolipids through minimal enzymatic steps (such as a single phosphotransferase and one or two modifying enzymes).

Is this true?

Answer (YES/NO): NO